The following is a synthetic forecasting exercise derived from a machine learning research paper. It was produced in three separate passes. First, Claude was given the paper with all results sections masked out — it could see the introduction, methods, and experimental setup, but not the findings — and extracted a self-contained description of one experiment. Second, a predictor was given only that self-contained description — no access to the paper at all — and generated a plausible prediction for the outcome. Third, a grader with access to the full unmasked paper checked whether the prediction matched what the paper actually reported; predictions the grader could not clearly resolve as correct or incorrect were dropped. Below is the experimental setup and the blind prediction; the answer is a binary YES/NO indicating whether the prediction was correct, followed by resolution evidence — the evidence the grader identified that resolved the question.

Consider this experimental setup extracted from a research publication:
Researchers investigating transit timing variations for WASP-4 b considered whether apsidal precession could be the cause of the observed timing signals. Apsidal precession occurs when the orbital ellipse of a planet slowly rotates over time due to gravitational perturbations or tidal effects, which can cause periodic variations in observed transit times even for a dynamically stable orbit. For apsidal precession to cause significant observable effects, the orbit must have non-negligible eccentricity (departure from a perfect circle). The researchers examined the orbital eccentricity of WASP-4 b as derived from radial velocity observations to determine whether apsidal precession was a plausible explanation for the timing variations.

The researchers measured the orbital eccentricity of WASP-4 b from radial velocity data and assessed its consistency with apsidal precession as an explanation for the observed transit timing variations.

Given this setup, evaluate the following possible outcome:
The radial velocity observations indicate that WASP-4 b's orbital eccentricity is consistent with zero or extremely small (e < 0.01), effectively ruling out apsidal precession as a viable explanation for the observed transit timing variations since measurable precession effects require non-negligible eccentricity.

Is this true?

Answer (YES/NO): NO